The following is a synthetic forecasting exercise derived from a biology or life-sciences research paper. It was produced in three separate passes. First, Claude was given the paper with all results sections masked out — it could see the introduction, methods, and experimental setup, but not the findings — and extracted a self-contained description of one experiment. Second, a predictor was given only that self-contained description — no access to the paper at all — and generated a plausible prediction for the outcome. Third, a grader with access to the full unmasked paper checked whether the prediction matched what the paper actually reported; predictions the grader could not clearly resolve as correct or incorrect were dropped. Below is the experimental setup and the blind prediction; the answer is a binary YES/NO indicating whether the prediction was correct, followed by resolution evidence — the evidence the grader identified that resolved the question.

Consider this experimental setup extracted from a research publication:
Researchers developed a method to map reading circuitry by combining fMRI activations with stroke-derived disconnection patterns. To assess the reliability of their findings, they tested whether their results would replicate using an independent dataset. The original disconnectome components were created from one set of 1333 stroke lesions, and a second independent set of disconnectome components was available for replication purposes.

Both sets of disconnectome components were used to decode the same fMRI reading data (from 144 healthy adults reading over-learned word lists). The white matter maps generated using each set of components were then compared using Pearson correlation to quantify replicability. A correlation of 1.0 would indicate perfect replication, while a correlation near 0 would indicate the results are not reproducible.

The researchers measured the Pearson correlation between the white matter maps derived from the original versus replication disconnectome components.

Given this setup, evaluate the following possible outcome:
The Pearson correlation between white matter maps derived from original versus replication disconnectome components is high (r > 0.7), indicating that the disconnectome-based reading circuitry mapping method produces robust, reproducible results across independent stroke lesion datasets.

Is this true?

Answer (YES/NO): YES